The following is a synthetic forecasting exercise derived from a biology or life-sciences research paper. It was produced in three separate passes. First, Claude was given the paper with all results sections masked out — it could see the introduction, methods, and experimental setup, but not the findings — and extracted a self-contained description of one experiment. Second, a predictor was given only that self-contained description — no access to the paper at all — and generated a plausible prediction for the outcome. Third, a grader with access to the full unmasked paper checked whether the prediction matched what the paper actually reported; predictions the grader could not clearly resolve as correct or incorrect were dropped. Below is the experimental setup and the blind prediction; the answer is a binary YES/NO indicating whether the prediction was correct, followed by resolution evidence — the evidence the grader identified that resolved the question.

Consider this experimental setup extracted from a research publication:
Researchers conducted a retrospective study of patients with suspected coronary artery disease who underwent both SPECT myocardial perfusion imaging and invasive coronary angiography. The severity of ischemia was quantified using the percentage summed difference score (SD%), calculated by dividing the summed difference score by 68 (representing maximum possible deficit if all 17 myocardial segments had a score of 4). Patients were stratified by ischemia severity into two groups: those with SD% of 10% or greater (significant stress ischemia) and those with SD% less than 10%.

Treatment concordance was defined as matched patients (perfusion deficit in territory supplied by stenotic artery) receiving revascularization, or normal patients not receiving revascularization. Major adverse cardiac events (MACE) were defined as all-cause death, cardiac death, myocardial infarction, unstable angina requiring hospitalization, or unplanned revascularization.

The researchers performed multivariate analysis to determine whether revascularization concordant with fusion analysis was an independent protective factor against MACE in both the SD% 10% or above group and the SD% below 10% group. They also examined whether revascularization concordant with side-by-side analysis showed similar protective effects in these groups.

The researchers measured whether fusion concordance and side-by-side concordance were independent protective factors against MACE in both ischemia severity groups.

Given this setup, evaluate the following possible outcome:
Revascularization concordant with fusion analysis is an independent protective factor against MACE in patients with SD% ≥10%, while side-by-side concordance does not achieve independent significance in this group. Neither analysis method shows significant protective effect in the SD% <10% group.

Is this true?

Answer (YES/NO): NO